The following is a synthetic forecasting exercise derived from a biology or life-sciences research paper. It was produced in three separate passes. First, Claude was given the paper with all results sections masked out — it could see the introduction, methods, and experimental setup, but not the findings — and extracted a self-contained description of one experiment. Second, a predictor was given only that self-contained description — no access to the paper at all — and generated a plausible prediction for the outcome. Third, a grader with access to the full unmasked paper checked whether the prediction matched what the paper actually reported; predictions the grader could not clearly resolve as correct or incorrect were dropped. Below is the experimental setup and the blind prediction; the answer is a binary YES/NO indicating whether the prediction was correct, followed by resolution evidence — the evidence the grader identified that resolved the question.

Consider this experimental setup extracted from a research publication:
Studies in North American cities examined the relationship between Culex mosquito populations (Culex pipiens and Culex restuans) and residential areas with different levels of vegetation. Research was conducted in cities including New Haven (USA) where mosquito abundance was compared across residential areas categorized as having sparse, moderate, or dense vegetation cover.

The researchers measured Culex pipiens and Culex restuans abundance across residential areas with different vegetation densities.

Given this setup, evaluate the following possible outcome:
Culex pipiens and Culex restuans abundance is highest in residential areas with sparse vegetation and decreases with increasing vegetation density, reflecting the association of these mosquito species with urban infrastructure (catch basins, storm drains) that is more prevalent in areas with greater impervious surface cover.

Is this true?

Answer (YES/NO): NO